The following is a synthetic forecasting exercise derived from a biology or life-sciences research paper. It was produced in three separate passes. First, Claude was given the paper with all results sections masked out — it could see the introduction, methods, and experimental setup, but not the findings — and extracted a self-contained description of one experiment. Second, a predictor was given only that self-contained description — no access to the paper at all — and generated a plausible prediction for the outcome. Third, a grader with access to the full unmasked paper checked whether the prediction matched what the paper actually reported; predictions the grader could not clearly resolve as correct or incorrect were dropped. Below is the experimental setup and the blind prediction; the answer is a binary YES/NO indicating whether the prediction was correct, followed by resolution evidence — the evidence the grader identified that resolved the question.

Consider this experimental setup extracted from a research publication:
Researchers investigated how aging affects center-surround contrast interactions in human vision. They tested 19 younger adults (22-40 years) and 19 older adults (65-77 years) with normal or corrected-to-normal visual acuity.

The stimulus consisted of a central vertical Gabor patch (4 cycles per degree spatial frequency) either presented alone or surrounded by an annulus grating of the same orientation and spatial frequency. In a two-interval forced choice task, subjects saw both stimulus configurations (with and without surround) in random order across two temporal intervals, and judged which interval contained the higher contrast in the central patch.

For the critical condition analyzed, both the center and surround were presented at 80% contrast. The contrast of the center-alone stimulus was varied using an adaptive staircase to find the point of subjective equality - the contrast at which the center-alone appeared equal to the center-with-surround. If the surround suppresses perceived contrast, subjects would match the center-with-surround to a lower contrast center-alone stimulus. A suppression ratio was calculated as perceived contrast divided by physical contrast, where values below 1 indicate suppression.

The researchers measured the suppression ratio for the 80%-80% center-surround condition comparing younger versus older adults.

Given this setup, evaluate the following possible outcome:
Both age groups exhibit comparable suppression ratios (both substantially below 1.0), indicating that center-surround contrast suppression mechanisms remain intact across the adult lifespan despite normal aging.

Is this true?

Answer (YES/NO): NO